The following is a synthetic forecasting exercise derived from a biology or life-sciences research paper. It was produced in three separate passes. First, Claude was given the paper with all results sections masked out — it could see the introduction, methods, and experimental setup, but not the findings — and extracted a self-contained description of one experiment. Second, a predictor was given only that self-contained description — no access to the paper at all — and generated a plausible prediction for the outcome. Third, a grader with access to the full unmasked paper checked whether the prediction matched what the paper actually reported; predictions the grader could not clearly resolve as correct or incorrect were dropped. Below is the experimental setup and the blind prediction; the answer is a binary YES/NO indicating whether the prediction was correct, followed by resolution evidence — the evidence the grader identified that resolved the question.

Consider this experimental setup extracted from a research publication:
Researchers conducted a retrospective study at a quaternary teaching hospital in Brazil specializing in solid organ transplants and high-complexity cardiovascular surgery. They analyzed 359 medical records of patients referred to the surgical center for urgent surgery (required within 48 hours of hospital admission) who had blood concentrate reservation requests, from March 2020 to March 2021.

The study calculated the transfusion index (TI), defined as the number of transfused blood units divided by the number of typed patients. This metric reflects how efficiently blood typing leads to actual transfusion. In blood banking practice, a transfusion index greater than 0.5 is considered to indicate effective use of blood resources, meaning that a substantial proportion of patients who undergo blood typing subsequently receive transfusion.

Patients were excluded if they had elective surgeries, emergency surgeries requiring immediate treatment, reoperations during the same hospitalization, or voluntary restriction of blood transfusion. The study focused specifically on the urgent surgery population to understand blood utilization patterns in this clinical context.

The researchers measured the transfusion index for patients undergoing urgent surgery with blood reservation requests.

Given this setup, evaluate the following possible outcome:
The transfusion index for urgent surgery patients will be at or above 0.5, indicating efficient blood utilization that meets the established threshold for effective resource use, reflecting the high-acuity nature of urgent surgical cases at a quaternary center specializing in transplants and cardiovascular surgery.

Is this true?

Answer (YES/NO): NO